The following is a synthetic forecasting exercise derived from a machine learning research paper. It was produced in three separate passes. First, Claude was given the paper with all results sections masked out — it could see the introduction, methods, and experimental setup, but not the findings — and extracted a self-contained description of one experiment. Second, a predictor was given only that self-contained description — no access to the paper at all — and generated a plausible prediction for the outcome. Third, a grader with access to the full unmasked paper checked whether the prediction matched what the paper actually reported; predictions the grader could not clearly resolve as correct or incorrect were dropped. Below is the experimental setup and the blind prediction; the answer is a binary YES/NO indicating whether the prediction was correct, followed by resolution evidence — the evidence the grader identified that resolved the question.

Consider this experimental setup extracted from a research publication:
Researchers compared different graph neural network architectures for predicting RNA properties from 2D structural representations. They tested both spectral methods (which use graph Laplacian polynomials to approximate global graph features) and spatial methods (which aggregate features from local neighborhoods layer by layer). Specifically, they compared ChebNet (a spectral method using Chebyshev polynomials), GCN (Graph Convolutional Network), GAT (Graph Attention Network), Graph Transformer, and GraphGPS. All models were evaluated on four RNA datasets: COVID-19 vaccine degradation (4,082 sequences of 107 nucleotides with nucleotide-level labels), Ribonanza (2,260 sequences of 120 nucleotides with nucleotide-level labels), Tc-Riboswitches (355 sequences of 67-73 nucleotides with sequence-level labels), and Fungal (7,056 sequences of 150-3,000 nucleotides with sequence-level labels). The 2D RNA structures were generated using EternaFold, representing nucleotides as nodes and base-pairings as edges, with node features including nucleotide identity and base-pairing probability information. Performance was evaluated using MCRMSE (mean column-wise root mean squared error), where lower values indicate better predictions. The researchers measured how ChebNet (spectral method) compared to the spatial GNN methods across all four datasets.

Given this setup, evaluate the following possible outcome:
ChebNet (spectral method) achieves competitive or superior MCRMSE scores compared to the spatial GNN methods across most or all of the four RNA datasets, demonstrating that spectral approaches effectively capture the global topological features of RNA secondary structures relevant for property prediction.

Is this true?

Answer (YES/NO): YES